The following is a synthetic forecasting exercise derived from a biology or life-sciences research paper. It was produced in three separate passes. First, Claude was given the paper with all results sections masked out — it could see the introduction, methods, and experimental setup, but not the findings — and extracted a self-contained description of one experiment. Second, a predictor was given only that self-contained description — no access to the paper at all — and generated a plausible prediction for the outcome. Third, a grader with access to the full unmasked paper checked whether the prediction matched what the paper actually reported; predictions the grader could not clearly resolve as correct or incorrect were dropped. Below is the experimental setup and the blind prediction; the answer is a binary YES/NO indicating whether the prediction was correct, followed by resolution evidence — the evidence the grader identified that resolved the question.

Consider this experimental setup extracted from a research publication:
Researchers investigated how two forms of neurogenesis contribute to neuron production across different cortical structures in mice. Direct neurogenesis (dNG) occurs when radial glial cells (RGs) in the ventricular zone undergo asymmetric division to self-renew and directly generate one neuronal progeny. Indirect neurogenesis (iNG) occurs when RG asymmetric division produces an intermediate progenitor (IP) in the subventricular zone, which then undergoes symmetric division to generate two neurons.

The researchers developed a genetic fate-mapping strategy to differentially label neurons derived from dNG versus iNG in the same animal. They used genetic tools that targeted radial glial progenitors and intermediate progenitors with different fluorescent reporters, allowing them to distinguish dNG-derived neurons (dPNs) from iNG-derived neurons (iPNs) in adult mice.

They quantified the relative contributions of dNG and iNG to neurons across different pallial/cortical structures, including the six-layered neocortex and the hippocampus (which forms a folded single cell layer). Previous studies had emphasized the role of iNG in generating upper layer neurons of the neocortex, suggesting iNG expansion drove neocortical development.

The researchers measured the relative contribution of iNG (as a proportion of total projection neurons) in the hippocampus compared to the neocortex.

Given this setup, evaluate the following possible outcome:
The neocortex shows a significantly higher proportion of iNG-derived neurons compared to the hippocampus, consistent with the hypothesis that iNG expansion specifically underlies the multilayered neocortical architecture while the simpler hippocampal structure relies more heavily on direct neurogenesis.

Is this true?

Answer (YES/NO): NO